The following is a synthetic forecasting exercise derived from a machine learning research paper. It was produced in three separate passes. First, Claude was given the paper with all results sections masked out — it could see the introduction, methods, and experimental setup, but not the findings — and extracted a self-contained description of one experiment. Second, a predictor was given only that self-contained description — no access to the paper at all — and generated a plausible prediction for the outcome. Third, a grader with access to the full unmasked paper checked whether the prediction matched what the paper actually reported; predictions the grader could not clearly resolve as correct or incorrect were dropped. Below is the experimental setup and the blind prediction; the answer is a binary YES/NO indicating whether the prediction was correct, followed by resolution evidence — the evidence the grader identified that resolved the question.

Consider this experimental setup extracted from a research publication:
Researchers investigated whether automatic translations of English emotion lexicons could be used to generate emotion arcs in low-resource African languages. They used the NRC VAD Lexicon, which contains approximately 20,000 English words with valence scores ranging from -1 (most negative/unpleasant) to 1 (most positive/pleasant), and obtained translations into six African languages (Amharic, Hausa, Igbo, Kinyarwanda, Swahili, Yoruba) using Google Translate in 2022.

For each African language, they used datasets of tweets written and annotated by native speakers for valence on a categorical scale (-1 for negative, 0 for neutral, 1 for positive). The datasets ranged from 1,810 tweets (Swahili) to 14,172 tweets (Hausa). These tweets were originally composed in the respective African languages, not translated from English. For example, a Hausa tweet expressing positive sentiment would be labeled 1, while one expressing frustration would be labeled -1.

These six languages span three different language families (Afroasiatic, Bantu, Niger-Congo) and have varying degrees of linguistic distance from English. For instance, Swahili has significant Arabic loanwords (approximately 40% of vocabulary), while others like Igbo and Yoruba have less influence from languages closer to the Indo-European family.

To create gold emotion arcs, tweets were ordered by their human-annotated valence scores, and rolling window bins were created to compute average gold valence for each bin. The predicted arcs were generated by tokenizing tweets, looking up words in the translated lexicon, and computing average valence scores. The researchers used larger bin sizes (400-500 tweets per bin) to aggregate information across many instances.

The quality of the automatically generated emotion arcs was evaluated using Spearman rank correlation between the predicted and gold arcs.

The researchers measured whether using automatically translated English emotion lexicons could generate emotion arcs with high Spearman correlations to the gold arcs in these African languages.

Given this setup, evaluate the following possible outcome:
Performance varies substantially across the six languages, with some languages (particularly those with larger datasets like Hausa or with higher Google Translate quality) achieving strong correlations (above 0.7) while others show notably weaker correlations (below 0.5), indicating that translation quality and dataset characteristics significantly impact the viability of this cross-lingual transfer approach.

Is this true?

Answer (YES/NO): NO